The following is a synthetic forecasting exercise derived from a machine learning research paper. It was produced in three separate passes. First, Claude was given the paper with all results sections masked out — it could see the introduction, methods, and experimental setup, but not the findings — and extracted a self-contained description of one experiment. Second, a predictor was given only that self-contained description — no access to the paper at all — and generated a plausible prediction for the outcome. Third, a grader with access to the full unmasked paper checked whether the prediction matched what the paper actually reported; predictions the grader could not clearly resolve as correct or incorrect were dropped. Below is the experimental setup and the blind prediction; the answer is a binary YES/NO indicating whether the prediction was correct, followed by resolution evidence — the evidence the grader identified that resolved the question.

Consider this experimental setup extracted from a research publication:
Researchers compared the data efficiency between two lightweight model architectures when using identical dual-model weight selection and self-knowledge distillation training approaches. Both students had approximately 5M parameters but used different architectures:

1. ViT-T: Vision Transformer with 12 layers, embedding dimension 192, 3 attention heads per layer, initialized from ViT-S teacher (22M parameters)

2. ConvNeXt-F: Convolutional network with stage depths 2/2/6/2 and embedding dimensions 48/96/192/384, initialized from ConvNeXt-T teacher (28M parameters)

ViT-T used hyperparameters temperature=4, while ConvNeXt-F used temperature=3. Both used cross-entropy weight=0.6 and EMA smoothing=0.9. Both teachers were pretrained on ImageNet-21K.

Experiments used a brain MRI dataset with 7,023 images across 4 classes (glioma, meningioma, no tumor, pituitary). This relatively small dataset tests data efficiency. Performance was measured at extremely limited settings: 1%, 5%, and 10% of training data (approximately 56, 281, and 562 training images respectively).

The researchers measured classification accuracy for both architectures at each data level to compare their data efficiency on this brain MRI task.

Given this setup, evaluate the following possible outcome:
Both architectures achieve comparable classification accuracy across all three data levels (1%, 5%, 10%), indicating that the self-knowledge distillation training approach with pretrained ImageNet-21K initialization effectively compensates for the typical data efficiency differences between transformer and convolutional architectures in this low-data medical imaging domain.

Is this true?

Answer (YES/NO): NO